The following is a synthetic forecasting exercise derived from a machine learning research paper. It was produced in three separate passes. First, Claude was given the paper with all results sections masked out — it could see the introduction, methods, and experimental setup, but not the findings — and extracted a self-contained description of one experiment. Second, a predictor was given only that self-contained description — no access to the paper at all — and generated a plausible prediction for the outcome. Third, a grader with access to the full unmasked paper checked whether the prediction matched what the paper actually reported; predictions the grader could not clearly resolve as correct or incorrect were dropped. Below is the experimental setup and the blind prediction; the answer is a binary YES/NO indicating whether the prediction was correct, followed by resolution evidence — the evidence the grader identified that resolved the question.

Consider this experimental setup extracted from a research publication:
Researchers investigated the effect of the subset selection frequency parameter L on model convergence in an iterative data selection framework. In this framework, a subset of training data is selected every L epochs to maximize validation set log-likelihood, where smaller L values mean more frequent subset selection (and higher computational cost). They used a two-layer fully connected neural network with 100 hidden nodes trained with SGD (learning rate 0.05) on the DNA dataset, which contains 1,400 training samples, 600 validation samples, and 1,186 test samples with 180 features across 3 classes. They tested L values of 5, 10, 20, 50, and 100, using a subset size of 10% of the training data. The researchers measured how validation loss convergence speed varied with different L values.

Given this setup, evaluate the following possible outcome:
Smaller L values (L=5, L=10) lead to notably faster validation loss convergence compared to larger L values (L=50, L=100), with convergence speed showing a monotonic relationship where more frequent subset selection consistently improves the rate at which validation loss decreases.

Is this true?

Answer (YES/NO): NO